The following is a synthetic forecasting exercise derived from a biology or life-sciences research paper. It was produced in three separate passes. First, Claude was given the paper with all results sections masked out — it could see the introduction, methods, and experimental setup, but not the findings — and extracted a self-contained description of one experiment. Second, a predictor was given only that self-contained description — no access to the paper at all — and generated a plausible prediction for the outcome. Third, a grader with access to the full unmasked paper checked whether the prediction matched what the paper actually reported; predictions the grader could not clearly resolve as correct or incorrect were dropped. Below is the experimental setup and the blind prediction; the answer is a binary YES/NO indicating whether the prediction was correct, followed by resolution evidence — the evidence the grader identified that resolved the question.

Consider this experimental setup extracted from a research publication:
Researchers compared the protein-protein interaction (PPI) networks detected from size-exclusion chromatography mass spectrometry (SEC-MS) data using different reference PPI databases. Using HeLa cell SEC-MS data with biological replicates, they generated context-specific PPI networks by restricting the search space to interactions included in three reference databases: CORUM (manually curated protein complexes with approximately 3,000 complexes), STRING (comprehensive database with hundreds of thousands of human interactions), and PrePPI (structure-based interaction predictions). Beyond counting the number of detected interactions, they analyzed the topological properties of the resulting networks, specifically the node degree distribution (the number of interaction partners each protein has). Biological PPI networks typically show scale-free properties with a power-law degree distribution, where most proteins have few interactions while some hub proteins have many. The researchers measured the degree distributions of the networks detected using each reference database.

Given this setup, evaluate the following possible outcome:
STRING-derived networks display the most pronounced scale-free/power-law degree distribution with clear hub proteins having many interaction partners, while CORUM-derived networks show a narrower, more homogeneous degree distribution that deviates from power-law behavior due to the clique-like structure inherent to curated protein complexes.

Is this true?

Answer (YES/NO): NO